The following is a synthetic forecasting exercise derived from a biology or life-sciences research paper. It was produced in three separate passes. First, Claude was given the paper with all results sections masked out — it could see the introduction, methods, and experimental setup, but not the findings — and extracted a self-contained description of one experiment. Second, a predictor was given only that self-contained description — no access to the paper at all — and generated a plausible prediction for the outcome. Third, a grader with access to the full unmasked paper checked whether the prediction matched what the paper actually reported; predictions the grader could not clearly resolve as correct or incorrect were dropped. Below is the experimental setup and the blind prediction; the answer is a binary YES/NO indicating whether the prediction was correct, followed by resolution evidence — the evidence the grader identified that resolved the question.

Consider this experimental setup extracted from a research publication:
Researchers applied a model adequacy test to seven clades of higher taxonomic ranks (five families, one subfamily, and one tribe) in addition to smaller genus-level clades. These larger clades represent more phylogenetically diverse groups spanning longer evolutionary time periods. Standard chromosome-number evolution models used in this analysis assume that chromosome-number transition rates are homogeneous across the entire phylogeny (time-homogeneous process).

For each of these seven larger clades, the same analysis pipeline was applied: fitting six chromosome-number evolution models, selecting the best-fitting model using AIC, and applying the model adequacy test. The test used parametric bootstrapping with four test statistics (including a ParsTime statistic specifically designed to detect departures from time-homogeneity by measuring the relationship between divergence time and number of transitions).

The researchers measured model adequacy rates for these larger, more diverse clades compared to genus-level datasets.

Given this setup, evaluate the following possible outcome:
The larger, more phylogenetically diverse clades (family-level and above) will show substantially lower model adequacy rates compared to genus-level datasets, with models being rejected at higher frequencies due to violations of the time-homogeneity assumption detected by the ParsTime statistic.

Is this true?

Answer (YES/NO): NO